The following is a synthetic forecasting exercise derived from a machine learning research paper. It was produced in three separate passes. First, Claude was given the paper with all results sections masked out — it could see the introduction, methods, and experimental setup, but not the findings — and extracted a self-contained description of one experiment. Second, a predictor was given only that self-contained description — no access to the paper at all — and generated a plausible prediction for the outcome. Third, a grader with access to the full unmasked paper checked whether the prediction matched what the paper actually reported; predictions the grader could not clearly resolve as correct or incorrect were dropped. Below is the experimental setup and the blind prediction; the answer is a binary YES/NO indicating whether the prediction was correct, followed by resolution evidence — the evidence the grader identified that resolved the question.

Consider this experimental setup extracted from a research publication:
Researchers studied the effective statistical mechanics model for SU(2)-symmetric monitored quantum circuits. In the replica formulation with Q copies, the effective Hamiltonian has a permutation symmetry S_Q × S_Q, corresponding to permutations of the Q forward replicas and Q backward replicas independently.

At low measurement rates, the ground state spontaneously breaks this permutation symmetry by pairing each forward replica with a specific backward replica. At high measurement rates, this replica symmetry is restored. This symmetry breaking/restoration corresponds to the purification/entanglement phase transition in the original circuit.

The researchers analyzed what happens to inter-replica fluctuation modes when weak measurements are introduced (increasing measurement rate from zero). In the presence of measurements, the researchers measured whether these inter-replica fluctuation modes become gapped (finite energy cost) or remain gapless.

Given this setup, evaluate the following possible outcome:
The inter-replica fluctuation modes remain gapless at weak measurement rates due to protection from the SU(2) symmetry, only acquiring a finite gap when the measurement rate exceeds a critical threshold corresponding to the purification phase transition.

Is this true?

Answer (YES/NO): NO